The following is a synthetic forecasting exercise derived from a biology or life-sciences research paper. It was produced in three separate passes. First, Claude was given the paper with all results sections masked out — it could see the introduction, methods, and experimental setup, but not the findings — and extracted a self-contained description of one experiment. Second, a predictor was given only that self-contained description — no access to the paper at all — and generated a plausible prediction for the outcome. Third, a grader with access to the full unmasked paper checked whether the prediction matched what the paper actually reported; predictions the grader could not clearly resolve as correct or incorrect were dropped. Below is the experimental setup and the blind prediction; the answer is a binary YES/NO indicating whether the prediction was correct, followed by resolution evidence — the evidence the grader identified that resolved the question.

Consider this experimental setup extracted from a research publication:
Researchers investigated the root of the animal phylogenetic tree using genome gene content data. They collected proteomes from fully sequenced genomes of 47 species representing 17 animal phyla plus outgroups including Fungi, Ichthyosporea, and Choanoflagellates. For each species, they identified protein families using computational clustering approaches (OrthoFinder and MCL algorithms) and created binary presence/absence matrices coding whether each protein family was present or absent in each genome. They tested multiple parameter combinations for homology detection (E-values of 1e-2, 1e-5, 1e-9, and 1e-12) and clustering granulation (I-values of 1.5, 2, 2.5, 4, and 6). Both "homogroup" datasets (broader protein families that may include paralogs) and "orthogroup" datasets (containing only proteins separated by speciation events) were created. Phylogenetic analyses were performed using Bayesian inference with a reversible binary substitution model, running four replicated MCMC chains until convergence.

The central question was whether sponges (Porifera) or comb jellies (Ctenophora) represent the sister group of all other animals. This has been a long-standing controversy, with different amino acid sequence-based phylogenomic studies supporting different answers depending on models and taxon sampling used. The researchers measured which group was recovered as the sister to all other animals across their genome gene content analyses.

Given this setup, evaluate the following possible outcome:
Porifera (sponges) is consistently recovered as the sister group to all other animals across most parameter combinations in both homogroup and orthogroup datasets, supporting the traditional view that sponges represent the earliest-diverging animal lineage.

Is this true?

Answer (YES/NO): YES